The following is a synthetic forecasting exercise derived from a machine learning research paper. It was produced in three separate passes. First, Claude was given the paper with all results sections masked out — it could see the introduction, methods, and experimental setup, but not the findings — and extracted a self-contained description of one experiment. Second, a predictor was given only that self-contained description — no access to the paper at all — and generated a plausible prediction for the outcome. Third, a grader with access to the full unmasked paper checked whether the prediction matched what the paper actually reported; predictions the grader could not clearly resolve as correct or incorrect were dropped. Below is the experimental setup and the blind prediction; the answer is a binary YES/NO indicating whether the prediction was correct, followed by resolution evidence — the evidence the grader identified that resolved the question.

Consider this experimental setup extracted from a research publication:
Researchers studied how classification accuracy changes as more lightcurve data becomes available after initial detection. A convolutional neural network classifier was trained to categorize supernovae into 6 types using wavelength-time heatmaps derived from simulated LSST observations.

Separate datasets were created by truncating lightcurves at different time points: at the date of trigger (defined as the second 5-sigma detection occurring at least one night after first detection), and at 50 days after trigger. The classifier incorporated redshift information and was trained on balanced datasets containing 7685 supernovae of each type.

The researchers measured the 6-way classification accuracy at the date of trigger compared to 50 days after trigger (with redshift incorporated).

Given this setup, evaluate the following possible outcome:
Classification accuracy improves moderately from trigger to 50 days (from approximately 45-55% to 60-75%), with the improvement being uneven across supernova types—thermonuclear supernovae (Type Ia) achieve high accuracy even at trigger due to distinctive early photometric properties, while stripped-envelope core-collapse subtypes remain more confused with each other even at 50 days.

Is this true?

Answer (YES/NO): NO